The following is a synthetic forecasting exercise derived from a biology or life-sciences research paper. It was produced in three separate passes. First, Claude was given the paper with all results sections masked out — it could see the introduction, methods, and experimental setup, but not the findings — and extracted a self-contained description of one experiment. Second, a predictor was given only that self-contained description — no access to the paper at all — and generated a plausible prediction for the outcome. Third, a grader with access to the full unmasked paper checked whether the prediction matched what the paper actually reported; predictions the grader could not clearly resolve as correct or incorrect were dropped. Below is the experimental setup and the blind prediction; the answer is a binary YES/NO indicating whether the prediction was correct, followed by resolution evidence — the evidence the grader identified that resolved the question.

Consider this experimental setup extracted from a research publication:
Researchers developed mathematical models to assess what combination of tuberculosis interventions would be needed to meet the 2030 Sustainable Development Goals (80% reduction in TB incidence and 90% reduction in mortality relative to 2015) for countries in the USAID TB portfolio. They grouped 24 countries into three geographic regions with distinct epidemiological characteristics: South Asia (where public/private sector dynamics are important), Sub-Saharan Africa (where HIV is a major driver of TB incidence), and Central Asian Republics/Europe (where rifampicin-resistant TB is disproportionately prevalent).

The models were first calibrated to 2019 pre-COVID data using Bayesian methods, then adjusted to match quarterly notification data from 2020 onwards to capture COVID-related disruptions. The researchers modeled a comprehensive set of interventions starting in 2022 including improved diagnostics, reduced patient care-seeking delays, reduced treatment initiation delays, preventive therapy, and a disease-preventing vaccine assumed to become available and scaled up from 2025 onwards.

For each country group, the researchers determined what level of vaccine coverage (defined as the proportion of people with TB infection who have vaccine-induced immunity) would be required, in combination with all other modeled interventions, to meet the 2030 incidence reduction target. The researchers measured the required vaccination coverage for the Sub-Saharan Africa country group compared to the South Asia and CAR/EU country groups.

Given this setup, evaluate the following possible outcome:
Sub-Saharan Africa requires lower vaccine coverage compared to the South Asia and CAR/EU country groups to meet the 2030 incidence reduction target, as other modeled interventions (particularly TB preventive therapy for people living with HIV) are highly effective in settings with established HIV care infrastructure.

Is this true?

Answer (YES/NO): YES